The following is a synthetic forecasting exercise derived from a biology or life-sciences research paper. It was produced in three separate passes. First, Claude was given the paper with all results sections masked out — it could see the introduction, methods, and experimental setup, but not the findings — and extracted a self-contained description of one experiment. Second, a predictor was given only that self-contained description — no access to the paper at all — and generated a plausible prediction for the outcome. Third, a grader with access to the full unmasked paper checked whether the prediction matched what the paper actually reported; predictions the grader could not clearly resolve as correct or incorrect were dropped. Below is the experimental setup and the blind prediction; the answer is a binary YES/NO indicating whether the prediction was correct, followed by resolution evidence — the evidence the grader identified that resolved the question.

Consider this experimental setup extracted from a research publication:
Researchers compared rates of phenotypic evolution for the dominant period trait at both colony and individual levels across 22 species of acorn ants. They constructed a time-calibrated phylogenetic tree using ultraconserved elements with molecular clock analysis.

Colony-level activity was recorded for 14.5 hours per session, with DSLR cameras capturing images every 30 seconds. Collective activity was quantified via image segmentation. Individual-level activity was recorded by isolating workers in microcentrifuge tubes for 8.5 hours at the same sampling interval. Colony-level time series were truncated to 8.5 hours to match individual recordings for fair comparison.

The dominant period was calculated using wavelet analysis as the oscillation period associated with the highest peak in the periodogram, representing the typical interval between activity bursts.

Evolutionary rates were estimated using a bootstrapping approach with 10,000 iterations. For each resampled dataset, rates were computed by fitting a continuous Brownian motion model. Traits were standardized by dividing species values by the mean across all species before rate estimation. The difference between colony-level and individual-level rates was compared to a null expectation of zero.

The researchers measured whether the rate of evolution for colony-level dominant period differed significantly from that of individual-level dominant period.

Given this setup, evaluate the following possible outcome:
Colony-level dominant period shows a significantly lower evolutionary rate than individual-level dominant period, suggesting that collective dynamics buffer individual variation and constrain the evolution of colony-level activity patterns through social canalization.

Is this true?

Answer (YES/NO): NO